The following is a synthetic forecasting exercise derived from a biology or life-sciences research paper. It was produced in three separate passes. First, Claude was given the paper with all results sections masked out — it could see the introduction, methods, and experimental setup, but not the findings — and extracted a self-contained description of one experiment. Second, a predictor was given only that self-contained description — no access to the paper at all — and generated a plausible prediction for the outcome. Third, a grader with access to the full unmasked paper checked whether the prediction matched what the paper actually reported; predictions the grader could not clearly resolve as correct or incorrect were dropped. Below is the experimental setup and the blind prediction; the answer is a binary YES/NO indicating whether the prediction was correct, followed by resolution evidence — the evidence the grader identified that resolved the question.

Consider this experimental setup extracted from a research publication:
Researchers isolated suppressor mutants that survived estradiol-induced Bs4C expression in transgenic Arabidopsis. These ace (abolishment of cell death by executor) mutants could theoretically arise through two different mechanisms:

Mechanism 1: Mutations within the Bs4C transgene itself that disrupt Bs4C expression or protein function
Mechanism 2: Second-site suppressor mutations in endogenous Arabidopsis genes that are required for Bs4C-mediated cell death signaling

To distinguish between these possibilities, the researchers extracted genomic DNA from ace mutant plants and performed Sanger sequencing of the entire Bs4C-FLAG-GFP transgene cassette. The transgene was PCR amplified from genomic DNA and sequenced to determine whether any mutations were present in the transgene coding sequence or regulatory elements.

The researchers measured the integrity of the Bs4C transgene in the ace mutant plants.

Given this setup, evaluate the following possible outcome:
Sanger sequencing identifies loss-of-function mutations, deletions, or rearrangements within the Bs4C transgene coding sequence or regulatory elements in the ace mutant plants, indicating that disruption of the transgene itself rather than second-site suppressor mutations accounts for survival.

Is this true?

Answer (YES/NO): NO